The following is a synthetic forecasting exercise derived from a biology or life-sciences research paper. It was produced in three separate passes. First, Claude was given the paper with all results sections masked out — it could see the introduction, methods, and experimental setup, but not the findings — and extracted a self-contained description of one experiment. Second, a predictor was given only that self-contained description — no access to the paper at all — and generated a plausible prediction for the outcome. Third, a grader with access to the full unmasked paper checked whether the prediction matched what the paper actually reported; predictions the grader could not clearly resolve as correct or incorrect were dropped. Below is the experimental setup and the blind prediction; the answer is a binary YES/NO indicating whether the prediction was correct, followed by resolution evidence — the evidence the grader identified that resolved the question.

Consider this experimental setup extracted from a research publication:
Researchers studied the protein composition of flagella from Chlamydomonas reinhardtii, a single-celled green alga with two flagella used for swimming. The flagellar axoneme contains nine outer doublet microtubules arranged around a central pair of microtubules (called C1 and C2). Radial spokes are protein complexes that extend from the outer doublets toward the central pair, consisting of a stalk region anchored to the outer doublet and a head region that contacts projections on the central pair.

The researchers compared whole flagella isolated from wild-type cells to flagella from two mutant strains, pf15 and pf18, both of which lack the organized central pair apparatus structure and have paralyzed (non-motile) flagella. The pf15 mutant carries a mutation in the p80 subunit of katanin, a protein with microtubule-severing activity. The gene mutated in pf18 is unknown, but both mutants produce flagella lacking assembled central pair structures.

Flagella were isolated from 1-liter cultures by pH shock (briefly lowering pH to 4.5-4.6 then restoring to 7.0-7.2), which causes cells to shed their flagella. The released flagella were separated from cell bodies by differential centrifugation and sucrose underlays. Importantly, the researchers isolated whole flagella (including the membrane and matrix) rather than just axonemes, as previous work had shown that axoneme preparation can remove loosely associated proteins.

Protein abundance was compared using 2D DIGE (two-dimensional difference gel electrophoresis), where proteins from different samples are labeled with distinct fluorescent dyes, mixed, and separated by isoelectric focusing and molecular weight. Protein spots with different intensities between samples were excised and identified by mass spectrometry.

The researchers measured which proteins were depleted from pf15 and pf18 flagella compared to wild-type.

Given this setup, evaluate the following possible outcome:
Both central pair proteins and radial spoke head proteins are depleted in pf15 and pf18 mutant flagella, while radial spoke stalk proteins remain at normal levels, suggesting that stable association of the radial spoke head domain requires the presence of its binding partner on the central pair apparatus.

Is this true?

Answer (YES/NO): NO